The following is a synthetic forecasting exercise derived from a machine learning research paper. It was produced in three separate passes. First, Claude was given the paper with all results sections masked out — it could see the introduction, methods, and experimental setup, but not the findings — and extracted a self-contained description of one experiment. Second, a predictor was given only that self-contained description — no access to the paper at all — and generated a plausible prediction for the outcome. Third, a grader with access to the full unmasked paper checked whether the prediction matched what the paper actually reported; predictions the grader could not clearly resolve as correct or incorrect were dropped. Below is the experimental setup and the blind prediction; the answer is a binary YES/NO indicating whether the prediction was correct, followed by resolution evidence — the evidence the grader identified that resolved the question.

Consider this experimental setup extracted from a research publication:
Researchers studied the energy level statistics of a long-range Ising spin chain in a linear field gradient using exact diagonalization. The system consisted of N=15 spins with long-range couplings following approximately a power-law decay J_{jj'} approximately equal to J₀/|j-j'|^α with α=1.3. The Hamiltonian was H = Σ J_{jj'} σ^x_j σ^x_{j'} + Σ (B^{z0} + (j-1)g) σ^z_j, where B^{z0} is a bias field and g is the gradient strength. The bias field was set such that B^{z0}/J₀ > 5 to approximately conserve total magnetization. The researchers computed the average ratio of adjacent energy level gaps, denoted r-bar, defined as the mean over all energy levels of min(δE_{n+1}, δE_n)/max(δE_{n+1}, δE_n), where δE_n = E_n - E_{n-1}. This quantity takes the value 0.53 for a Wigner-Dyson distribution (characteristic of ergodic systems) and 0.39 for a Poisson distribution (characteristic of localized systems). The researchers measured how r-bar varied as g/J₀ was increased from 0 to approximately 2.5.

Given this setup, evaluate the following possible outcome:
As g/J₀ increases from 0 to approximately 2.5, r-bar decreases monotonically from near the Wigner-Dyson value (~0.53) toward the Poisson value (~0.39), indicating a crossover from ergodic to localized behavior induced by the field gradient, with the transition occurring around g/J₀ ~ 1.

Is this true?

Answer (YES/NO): NO